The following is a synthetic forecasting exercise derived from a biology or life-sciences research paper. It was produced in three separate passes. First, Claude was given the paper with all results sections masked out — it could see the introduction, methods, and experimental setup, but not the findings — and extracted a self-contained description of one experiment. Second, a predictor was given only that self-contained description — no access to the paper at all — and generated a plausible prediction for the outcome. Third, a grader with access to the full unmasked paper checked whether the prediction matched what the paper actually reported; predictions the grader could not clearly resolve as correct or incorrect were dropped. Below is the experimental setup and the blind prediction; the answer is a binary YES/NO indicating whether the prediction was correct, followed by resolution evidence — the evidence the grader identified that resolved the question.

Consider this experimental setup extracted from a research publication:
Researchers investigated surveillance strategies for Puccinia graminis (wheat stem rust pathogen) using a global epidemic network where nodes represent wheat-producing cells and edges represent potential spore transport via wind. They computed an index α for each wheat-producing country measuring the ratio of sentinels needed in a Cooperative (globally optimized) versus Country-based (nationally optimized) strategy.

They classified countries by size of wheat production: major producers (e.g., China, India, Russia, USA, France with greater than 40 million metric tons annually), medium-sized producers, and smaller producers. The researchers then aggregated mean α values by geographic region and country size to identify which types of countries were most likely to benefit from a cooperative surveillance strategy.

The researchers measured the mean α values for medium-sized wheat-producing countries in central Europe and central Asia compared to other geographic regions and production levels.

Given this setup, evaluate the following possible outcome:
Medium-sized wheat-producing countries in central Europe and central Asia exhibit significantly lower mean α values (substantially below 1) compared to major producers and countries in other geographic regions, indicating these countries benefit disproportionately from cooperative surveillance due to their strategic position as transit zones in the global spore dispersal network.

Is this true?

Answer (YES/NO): YES